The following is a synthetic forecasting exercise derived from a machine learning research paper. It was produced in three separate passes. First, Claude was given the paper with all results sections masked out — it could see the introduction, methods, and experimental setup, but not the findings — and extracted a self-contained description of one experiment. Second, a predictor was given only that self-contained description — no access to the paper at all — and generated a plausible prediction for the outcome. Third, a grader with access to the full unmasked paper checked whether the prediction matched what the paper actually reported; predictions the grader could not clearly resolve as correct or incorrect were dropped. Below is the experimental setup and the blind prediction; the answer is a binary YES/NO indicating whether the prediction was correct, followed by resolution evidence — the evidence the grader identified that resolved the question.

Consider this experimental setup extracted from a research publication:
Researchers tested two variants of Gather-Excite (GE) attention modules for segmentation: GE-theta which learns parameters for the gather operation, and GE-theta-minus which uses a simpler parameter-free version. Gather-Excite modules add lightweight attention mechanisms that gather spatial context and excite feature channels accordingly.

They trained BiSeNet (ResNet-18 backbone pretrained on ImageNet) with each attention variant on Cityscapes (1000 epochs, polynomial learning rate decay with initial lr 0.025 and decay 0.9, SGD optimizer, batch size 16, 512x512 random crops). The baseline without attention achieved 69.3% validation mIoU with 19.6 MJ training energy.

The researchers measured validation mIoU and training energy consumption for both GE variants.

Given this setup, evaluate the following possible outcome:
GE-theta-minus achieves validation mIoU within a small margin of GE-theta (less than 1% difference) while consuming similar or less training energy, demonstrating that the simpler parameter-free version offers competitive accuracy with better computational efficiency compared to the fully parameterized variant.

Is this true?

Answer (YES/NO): YES